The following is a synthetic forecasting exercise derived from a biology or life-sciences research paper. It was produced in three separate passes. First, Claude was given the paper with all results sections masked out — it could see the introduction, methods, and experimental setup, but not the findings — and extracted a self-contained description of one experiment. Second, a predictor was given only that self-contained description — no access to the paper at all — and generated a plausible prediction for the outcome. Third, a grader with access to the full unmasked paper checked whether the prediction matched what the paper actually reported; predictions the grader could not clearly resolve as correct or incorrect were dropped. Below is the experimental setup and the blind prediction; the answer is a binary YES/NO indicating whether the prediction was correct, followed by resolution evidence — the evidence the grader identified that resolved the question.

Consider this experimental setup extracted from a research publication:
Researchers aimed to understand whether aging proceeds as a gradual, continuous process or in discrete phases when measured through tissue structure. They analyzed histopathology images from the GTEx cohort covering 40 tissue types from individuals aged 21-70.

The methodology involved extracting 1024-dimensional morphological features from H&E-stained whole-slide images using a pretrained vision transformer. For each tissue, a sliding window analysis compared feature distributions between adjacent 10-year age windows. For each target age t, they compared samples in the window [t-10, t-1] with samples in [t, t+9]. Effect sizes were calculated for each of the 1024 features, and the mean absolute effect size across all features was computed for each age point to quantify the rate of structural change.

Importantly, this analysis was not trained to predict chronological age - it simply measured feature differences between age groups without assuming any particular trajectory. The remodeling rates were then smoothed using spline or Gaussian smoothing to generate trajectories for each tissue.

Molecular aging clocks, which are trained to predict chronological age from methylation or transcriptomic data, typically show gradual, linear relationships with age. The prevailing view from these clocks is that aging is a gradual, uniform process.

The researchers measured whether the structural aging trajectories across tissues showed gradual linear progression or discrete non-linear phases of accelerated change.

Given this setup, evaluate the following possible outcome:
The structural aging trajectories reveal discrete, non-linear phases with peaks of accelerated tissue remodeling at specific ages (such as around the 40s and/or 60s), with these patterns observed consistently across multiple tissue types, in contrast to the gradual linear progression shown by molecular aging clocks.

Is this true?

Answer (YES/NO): YES